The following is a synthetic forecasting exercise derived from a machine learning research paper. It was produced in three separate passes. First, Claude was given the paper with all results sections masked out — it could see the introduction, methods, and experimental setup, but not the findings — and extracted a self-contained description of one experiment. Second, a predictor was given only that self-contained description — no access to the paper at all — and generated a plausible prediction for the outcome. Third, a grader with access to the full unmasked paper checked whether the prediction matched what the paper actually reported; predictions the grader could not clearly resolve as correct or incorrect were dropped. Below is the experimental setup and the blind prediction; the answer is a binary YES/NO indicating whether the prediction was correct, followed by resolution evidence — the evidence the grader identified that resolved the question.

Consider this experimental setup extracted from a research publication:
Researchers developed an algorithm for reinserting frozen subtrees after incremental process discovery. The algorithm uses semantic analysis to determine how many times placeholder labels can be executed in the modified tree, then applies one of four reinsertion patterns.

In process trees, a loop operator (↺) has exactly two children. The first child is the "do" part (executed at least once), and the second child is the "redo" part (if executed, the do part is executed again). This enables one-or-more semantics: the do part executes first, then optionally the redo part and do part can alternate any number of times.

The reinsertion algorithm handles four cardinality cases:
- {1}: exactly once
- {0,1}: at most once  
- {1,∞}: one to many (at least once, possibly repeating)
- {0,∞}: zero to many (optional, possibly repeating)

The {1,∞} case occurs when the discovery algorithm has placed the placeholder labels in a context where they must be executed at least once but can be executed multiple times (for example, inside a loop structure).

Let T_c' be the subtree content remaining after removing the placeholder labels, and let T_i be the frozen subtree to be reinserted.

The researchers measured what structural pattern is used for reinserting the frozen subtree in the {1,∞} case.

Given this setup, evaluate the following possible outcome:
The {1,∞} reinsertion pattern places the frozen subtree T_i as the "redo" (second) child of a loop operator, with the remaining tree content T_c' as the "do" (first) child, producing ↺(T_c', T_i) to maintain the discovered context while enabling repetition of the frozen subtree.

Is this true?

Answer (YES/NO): NO